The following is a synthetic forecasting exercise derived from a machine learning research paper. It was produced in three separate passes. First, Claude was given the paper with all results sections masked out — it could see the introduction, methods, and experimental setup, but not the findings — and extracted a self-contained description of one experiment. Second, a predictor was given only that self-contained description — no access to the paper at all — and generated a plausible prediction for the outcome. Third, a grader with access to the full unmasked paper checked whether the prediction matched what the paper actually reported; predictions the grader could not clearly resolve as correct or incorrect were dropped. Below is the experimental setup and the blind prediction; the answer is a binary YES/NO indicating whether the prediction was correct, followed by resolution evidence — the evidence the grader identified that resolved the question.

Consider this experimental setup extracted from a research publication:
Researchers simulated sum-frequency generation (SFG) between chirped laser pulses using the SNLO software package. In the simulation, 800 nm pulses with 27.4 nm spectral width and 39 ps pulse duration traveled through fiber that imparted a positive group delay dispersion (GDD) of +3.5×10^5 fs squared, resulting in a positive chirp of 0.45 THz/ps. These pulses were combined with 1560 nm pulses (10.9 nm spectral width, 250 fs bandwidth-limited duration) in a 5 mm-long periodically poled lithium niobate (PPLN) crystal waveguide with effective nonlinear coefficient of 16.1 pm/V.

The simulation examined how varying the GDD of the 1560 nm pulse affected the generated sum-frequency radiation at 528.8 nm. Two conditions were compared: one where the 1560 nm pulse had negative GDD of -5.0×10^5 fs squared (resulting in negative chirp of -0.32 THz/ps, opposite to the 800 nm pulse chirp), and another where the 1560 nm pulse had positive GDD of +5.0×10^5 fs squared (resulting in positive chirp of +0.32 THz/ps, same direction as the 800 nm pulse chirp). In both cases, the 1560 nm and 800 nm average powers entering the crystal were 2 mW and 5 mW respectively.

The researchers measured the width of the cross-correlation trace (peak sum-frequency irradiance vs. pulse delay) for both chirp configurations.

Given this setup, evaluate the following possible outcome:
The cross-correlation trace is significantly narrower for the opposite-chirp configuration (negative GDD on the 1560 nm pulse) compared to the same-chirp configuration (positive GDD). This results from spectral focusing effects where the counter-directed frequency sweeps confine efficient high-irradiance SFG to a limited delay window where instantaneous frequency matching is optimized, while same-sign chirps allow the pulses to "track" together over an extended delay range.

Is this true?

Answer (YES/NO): YES